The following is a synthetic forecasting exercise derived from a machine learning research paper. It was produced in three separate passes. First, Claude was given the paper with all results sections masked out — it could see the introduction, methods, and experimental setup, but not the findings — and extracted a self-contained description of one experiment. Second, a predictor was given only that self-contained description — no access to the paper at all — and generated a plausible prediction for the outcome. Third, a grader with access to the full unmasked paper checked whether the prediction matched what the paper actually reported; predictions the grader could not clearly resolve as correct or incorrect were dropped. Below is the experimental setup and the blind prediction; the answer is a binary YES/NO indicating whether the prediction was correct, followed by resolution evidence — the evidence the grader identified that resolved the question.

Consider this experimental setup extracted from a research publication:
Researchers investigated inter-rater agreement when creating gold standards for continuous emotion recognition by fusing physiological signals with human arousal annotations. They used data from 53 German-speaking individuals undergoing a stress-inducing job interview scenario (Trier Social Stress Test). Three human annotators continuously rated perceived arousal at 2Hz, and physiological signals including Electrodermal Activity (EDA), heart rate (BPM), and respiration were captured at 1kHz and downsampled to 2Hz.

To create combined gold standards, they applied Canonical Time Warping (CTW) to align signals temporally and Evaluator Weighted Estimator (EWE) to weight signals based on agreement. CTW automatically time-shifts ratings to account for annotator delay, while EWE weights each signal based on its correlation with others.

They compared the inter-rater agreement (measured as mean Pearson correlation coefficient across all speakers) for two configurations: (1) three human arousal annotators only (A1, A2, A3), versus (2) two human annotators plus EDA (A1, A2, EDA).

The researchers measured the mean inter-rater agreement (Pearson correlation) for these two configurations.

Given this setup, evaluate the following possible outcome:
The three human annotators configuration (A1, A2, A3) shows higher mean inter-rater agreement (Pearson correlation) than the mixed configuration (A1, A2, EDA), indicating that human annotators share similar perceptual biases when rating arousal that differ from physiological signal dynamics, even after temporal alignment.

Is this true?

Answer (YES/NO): NO